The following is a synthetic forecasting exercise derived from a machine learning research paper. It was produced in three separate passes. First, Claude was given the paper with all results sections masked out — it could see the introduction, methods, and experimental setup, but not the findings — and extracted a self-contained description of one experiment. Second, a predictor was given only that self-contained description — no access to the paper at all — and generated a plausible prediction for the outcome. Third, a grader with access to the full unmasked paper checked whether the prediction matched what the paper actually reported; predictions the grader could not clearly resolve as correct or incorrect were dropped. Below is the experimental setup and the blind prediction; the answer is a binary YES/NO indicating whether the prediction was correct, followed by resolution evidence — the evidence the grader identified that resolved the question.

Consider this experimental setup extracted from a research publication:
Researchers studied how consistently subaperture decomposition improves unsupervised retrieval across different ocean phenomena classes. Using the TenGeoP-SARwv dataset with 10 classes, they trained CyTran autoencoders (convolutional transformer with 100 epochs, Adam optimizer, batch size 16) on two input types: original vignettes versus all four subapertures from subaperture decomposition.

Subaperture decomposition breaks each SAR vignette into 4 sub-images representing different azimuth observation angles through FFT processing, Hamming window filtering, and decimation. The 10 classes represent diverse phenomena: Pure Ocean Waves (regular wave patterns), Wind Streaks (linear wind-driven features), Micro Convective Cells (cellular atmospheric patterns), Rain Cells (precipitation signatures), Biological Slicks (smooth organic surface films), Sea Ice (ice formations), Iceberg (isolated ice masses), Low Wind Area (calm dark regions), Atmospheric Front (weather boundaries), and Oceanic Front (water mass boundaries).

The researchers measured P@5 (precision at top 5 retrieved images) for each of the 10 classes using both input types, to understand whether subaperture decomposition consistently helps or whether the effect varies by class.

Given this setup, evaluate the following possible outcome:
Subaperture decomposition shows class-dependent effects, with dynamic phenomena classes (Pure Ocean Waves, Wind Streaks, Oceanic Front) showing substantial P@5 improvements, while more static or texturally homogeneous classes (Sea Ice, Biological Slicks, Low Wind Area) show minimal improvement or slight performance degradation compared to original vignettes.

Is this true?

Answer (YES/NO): NO